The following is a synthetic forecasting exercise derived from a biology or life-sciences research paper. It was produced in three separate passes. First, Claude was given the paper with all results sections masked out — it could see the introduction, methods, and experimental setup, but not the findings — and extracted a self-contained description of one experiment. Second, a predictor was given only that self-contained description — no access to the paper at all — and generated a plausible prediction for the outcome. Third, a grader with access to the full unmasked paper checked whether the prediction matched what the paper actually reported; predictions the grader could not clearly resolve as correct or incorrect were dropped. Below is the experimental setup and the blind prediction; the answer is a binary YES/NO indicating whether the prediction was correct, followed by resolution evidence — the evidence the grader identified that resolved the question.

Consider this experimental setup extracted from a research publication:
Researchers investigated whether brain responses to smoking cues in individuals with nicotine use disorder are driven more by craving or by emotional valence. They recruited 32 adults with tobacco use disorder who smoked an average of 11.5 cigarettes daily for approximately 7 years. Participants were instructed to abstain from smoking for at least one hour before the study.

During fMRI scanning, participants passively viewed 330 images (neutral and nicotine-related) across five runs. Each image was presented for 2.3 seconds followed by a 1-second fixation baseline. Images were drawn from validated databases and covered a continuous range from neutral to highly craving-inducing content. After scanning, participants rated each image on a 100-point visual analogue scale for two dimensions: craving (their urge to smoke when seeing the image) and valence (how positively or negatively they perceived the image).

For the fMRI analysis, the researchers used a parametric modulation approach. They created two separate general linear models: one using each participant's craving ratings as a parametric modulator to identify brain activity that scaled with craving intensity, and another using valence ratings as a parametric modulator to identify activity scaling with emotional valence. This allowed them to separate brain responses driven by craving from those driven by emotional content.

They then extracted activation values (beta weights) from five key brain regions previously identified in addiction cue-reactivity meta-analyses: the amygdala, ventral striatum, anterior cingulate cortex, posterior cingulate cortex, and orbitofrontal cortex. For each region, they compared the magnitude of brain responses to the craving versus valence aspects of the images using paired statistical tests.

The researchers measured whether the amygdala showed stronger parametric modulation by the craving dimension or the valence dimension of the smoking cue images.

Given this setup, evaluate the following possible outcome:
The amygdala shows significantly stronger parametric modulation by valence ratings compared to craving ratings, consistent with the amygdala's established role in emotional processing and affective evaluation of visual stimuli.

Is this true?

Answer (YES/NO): YES